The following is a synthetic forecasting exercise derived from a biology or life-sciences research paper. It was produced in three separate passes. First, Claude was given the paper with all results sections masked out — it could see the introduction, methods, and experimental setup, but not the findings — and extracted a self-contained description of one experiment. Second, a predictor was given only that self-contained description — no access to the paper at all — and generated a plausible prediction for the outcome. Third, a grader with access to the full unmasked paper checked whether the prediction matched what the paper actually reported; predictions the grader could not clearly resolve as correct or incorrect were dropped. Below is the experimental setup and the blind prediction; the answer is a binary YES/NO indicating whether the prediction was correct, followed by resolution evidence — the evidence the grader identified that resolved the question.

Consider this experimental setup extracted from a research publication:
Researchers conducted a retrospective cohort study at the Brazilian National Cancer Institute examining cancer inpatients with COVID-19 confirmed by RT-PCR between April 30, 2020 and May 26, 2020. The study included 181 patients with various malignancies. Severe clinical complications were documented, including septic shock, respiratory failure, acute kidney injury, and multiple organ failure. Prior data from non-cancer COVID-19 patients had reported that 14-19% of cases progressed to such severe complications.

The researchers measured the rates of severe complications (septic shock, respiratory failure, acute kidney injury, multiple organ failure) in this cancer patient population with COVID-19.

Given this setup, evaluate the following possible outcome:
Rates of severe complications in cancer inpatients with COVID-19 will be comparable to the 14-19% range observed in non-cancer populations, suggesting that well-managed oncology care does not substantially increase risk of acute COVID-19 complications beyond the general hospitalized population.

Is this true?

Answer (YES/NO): NO